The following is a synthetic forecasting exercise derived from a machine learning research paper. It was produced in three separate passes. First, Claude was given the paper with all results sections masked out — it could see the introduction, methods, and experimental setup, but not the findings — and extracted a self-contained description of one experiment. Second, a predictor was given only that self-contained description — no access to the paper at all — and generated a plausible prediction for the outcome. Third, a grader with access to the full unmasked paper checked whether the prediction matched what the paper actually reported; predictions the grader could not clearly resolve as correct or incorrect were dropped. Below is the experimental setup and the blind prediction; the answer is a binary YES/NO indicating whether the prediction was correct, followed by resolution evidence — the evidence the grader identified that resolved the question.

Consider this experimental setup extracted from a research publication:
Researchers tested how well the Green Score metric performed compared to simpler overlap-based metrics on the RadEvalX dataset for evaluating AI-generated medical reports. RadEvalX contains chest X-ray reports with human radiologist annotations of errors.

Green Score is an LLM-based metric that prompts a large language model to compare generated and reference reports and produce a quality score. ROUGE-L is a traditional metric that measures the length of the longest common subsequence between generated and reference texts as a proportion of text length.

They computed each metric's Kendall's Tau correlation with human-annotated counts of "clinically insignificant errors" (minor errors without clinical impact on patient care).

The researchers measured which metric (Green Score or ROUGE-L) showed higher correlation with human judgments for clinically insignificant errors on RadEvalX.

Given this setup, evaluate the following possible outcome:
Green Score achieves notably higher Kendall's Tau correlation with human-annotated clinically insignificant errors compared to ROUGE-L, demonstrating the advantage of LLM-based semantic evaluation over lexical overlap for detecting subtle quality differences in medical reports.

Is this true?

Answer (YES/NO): NO